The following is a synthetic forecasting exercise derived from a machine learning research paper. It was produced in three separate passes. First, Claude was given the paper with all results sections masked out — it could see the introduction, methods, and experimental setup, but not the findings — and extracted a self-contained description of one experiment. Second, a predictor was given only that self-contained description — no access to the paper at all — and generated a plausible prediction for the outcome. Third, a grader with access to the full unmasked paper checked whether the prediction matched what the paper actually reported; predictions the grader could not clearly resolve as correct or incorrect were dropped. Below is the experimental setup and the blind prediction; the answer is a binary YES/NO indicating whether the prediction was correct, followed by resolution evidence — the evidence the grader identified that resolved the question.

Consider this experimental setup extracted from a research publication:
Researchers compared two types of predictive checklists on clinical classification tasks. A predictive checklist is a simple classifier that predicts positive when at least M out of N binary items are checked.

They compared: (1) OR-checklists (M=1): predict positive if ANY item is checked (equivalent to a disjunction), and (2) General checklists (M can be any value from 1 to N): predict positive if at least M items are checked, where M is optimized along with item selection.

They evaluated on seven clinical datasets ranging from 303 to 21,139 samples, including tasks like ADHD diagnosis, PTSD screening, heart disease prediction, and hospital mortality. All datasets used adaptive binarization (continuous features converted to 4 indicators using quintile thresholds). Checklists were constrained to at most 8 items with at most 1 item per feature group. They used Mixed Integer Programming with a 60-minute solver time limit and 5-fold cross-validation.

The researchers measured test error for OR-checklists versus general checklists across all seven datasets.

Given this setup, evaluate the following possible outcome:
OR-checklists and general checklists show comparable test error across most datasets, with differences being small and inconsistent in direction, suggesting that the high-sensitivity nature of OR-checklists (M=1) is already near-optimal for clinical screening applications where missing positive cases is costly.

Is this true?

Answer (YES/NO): NO